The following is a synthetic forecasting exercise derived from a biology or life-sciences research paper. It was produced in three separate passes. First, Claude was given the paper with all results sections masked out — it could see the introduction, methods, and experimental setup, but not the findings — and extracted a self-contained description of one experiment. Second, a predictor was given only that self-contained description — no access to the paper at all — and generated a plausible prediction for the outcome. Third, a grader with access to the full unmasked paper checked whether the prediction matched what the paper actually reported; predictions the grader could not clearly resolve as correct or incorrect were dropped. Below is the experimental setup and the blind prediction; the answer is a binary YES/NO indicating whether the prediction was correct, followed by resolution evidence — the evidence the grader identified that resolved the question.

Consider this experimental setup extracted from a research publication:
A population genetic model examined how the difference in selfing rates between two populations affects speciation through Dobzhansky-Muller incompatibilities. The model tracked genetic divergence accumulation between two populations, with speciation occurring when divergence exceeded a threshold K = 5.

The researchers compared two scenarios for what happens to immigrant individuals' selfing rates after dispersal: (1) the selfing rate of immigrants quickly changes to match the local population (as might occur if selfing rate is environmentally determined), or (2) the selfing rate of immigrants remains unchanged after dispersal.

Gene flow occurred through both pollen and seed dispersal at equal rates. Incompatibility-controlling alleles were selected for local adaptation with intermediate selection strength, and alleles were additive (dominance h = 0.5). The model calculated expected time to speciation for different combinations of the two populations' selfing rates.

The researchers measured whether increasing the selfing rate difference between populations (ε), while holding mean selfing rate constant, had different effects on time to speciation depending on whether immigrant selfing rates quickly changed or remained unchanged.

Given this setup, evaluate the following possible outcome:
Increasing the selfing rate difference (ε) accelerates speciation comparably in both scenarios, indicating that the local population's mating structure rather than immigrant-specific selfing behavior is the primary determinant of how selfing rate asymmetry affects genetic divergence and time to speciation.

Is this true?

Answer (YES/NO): NO